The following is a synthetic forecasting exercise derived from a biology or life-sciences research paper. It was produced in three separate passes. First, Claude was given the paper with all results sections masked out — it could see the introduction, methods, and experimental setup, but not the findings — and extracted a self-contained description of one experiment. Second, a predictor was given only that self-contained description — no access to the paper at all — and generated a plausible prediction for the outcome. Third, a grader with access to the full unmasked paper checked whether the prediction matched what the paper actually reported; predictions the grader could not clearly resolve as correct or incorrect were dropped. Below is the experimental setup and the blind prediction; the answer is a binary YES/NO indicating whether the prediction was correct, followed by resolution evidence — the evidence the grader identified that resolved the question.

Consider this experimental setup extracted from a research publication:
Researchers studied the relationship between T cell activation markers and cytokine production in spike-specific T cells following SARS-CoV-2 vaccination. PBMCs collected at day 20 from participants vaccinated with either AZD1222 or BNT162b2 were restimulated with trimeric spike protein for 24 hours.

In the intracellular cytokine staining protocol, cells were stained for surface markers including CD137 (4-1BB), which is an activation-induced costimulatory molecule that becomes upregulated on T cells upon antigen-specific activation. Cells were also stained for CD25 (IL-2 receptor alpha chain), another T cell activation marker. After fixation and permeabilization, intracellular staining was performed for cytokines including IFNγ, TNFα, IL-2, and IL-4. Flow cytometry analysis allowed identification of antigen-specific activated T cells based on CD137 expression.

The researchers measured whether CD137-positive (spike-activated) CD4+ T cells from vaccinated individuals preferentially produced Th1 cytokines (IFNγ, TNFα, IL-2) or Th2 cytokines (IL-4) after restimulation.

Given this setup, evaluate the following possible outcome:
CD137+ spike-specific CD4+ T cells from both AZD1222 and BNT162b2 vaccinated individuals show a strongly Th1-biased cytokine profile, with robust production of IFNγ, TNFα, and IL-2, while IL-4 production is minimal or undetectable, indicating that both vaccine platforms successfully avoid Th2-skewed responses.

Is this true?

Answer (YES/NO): NO